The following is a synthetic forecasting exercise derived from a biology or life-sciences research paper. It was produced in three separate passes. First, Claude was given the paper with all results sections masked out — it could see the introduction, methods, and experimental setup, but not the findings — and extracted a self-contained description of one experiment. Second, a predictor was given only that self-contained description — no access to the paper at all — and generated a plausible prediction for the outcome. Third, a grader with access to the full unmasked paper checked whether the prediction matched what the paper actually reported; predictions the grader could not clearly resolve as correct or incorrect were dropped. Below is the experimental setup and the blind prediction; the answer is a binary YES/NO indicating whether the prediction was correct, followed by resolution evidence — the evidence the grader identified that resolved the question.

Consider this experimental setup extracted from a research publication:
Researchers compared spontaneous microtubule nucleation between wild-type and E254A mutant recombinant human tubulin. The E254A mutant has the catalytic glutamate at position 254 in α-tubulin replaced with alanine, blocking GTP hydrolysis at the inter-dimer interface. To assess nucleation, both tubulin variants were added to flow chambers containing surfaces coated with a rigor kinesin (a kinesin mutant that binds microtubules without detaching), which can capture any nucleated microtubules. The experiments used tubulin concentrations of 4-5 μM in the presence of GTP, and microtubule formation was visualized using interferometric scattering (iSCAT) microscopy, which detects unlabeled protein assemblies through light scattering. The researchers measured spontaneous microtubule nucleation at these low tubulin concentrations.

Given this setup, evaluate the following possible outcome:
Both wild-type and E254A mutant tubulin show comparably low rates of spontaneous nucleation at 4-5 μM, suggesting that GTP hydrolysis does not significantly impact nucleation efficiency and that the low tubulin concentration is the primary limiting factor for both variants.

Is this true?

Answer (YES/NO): NO